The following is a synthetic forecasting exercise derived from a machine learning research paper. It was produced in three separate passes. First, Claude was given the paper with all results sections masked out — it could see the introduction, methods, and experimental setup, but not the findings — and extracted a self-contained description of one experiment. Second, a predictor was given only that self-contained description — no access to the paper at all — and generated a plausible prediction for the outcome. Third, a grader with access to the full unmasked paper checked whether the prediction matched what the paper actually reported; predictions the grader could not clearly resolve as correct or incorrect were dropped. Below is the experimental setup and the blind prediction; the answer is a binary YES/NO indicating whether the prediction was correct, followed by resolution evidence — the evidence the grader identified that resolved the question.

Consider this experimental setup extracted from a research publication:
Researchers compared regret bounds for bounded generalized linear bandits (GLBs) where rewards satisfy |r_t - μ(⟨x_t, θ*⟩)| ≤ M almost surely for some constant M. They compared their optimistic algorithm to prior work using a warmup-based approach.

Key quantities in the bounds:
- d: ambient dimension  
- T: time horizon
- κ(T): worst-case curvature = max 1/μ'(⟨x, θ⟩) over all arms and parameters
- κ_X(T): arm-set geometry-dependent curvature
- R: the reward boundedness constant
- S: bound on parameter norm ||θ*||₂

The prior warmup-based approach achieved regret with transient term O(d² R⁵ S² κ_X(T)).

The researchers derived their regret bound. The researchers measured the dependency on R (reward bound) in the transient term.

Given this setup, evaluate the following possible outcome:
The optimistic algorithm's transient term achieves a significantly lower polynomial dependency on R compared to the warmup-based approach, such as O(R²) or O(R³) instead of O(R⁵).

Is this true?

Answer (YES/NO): NO